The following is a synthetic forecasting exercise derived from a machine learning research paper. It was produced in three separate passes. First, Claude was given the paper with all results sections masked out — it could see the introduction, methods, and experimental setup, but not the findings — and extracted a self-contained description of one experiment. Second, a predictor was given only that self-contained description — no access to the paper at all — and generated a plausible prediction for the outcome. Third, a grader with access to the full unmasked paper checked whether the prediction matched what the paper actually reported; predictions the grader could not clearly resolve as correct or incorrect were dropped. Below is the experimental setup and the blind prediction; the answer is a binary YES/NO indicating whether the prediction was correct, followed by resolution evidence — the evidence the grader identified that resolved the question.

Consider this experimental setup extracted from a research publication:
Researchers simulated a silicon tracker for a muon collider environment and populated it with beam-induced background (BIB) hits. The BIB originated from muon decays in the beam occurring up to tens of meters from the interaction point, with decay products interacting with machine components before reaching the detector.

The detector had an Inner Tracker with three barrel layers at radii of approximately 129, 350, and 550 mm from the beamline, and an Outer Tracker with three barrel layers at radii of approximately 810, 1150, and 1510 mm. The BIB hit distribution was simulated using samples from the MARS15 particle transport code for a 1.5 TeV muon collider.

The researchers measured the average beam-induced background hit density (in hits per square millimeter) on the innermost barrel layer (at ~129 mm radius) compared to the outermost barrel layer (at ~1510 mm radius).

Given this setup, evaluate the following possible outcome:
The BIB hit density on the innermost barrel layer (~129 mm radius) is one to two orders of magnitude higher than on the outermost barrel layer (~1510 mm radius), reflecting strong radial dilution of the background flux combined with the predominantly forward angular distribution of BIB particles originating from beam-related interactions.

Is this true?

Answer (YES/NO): YES